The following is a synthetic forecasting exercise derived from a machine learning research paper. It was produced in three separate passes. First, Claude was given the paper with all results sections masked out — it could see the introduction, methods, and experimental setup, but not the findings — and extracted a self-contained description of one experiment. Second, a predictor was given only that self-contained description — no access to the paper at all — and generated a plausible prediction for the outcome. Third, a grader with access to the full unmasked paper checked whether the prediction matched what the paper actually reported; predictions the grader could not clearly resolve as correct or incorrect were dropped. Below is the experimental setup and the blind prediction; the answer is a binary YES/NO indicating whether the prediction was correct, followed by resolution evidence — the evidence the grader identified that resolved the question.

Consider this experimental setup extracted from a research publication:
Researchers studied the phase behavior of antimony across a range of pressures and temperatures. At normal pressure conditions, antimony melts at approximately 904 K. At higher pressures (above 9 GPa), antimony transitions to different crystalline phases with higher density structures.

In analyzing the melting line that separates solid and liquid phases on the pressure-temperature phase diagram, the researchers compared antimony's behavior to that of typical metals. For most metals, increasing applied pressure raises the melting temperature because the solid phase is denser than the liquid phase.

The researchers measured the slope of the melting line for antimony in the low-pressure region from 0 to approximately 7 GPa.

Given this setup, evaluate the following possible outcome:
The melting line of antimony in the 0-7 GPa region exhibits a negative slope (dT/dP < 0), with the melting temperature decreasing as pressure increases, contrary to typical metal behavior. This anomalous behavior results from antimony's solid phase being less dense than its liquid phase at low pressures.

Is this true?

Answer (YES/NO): YES